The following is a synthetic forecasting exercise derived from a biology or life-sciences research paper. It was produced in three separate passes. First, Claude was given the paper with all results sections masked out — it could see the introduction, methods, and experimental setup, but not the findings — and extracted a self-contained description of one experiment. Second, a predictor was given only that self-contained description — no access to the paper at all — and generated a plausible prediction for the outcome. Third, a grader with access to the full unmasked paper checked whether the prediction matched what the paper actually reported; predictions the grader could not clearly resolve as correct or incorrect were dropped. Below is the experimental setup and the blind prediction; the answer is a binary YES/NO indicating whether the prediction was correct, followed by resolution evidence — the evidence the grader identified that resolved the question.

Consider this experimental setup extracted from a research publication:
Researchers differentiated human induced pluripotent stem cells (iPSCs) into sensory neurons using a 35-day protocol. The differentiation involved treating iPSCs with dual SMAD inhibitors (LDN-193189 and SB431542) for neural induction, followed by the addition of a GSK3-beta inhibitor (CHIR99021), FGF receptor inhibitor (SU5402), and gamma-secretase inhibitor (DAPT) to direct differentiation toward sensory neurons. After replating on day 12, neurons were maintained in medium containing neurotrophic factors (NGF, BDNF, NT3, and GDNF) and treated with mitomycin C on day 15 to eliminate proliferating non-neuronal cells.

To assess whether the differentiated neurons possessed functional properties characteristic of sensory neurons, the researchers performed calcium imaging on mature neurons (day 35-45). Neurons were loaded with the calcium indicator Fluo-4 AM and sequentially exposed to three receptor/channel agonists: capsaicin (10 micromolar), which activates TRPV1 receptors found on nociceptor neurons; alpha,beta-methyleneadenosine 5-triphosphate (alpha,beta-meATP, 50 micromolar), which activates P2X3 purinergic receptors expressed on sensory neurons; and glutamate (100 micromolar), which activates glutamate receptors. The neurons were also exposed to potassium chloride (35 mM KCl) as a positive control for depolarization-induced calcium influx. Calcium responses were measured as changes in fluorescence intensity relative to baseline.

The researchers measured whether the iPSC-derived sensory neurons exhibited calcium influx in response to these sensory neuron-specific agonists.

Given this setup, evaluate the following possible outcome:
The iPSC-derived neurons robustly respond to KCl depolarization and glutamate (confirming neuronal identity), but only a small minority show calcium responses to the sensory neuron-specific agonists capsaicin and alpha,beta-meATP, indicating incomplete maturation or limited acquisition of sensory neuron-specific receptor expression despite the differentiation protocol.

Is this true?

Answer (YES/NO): NO